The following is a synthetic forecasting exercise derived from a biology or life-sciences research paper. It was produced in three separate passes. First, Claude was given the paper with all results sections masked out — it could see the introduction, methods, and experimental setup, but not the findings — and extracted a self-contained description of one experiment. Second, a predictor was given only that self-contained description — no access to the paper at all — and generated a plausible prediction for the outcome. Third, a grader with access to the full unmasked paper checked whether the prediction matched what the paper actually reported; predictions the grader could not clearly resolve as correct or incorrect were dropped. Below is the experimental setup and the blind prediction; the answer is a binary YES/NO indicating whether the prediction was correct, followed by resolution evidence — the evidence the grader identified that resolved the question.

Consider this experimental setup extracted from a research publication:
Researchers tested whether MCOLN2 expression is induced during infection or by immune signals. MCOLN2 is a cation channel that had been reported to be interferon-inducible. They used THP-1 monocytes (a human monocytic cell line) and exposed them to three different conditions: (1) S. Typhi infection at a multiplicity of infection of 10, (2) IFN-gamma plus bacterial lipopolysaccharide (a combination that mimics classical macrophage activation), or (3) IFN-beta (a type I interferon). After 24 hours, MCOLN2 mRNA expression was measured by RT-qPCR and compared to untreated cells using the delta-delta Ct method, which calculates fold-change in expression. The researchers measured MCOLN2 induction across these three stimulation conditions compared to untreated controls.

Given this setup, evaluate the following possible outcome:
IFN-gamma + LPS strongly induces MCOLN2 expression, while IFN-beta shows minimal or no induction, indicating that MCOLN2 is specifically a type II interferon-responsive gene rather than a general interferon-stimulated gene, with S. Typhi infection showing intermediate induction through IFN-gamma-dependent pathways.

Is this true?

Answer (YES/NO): NO